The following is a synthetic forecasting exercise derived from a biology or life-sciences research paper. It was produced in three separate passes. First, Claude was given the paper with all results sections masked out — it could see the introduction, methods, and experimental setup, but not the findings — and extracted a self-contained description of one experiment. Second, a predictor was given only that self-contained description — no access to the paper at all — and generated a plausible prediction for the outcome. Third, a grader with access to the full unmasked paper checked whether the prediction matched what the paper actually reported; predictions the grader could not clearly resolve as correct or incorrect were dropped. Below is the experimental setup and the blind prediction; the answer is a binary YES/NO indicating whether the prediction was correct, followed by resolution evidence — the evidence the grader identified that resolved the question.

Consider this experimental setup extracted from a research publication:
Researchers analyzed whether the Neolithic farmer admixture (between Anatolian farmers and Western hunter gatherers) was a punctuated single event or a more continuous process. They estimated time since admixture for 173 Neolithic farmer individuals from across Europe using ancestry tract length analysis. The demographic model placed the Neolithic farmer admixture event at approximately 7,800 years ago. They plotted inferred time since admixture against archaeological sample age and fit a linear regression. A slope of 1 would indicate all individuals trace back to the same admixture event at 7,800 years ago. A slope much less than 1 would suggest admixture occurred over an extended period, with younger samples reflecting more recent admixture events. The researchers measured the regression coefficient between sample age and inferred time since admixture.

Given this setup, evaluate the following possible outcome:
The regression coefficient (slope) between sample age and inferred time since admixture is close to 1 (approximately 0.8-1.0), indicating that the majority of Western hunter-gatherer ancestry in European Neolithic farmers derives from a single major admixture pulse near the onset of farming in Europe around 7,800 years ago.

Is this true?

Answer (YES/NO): NO